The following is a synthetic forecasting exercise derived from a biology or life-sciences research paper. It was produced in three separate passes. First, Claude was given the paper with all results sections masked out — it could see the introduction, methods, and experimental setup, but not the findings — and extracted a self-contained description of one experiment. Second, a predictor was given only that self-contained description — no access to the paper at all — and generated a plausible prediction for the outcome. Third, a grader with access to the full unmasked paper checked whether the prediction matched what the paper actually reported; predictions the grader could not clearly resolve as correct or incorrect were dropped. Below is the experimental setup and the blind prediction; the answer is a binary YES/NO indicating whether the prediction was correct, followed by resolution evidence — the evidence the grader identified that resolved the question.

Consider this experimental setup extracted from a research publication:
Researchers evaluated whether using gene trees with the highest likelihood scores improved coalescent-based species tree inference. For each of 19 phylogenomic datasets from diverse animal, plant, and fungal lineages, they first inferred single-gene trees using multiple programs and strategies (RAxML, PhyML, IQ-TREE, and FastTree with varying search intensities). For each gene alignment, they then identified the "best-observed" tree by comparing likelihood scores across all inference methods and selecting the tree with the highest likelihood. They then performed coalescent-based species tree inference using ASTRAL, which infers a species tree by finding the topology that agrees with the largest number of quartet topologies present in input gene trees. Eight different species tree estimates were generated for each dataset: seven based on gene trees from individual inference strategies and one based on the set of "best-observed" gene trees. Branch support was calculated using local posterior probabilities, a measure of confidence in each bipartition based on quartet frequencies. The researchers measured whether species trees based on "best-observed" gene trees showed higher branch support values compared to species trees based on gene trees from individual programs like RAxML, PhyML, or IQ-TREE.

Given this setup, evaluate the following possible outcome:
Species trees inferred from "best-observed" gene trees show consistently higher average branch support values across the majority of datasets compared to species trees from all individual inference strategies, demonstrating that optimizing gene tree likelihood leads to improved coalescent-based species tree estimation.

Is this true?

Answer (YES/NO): NO